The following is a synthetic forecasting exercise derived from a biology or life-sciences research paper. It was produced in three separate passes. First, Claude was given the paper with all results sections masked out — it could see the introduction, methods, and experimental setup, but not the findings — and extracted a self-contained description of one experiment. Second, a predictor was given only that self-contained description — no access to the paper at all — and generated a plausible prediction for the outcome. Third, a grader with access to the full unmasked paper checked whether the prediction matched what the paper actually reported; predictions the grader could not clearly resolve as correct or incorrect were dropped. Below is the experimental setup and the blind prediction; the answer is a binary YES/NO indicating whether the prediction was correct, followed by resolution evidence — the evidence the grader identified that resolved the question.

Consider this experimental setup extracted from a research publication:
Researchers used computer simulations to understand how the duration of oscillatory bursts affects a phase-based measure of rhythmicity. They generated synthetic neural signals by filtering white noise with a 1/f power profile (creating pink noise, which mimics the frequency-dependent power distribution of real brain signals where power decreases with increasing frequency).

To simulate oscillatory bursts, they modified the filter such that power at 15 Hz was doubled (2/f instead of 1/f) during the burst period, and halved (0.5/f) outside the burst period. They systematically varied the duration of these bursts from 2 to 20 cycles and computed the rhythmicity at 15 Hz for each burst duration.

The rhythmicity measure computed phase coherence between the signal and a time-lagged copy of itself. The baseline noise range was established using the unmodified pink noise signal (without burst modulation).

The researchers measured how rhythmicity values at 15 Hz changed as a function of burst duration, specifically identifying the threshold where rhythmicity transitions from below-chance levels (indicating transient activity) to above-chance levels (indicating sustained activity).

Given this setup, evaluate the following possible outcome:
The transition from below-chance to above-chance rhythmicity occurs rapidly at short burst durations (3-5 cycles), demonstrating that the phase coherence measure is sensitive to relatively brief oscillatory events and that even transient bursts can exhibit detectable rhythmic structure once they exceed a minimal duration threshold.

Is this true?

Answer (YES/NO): NO